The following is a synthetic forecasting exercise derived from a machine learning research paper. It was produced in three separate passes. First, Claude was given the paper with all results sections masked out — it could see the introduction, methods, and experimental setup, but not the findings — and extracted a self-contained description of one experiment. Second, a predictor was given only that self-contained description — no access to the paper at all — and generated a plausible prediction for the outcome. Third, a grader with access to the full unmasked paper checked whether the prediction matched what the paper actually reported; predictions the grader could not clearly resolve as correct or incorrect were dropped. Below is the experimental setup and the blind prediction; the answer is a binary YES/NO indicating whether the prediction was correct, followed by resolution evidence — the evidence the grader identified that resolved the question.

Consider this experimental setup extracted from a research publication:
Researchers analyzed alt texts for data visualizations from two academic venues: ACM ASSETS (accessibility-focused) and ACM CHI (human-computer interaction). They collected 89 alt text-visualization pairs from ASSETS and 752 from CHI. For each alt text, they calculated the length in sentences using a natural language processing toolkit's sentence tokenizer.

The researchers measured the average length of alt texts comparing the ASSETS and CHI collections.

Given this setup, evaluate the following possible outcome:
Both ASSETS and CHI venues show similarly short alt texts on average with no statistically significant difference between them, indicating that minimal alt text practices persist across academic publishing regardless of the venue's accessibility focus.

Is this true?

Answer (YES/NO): NO